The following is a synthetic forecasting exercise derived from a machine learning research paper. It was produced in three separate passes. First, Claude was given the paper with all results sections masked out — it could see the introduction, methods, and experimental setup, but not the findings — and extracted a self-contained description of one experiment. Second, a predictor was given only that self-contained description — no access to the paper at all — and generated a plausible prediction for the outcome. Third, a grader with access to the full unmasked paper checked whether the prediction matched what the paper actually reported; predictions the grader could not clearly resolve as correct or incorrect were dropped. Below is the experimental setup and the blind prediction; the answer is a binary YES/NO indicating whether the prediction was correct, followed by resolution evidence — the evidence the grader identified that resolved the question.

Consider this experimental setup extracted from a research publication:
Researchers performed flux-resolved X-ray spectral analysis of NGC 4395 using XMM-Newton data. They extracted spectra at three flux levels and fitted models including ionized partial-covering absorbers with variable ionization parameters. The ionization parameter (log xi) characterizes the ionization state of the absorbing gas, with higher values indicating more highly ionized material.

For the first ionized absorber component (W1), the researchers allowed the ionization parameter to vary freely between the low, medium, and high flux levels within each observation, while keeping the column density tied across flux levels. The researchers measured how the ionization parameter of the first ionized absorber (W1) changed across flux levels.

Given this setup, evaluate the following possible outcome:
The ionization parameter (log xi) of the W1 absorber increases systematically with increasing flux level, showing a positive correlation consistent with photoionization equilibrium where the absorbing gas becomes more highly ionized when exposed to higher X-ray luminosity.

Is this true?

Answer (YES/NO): YES